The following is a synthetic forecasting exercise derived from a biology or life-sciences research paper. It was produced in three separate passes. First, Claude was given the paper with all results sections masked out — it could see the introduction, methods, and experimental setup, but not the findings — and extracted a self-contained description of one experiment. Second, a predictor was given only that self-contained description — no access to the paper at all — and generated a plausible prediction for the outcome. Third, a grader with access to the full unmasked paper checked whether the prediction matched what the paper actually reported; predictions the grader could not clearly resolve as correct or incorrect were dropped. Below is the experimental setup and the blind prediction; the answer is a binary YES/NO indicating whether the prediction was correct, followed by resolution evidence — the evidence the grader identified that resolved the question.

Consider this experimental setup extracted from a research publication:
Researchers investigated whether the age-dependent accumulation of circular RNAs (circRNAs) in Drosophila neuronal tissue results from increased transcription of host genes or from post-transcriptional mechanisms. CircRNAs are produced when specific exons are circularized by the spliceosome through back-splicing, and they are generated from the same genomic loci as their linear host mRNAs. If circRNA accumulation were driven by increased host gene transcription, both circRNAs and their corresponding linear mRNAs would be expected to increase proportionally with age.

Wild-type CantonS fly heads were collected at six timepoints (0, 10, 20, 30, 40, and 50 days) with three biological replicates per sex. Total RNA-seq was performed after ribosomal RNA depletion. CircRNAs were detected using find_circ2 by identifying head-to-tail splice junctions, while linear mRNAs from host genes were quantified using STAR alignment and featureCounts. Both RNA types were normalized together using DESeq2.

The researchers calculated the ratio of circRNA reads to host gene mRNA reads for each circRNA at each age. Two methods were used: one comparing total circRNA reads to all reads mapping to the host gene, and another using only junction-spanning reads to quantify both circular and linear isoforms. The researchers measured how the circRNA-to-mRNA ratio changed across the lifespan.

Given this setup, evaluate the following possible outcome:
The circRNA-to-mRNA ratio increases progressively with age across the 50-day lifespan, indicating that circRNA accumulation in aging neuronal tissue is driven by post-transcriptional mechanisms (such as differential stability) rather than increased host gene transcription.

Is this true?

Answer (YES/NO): YES